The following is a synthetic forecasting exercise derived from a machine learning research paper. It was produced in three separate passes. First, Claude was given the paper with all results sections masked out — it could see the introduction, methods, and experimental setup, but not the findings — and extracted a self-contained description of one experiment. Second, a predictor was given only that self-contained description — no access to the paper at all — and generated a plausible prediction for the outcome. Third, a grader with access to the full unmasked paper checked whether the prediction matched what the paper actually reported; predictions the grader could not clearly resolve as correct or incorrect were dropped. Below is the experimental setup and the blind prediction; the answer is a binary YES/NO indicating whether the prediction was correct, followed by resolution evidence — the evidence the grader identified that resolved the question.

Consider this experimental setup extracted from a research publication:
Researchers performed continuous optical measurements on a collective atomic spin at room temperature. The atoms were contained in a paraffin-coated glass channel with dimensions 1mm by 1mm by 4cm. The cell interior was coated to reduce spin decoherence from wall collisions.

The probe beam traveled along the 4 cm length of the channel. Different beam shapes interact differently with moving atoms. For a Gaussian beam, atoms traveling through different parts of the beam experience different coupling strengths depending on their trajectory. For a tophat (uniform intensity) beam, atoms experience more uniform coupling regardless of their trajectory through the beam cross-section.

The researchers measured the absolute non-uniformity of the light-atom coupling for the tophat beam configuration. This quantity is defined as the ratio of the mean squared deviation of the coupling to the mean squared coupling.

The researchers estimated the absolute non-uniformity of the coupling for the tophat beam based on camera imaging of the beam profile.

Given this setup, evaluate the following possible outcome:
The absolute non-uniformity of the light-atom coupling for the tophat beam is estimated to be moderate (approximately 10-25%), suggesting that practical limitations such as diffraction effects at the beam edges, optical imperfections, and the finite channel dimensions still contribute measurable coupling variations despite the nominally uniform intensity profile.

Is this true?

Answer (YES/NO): NO